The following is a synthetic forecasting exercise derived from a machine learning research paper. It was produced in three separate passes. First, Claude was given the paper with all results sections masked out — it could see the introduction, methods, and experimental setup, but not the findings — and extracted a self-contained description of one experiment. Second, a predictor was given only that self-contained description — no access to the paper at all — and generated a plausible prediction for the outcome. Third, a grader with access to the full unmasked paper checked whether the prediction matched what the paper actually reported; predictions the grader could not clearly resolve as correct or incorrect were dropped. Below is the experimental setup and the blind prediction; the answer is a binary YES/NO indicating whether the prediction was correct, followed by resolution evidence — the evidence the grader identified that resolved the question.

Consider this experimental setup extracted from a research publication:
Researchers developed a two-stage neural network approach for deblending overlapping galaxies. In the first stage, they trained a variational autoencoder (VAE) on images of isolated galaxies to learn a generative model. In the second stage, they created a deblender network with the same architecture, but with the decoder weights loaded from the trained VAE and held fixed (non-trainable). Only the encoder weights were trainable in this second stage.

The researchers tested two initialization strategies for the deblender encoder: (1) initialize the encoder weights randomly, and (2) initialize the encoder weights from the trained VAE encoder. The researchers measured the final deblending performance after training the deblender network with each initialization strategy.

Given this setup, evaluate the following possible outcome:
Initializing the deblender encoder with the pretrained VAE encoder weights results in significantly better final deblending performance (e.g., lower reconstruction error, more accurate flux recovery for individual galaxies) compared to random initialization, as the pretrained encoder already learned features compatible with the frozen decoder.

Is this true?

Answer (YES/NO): NO